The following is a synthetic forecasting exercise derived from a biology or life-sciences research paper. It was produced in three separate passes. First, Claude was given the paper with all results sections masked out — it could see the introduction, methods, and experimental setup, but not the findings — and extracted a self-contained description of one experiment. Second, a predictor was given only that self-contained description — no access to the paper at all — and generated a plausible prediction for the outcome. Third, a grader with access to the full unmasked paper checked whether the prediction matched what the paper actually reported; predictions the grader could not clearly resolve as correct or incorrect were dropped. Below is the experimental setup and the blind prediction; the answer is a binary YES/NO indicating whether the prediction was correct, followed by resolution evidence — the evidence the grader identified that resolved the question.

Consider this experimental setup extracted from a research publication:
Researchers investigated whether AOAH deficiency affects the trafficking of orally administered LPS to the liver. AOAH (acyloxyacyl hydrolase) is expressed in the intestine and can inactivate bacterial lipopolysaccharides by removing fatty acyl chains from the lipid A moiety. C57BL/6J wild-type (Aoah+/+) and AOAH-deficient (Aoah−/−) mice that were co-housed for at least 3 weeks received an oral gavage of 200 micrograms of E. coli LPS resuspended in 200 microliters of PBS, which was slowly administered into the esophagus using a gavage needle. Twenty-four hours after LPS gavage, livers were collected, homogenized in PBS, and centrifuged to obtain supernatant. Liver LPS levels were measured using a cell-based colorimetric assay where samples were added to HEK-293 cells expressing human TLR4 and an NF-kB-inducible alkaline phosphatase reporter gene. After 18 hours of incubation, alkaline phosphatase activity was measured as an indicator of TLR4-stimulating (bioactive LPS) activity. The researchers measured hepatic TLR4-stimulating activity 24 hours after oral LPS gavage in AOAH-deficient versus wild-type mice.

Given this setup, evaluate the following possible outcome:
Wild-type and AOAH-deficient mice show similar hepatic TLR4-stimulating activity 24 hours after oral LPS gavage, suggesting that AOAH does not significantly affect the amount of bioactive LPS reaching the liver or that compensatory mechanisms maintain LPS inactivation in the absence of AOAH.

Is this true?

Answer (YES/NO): NO